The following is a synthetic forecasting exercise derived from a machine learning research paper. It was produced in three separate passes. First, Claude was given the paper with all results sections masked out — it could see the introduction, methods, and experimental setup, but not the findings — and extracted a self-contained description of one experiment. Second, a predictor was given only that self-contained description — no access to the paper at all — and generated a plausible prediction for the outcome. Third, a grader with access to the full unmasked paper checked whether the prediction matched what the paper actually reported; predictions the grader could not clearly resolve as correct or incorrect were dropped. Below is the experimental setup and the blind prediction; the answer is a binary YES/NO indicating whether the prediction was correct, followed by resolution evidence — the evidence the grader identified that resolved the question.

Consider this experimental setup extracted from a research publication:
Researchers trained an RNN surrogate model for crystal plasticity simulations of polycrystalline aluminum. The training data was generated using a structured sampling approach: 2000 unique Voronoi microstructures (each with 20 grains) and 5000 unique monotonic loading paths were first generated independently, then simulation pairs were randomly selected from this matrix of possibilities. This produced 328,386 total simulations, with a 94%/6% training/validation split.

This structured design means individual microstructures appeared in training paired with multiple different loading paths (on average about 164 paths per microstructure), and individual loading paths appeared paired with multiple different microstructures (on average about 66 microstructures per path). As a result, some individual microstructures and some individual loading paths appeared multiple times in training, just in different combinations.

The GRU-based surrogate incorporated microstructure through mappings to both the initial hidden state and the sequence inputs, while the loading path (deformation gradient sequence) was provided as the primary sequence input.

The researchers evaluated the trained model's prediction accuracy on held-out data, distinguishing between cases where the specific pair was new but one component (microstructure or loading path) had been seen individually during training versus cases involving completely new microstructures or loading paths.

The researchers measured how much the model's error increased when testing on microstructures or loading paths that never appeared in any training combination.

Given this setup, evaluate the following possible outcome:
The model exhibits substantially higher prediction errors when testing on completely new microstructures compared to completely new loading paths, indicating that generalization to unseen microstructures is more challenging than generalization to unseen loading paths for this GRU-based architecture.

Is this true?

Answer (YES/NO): YES